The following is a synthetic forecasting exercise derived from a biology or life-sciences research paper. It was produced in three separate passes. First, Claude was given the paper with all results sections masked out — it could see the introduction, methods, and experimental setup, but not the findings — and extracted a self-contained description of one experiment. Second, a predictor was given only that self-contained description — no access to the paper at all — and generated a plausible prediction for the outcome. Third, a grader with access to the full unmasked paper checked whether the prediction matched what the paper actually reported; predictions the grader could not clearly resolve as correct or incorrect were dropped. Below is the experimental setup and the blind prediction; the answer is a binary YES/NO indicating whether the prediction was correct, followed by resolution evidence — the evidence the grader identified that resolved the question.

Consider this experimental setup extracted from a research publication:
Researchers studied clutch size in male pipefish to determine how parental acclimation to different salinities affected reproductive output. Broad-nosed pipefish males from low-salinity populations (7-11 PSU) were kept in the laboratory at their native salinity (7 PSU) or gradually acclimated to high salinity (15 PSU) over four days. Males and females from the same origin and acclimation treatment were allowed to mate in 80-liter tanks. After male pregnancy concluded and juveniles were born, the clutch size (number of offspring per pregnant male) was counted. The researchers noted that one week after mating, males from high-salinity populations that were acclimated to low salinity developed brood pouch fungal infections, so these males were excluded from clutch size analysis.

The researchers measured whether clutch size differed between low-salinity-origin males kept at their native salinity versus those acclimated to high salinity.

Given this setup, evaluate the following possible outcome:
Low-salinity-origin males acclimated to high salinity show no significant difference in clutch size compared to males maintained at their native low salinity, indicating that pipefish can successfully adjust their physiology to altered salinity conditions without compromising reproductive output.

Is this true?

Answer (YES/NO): YES